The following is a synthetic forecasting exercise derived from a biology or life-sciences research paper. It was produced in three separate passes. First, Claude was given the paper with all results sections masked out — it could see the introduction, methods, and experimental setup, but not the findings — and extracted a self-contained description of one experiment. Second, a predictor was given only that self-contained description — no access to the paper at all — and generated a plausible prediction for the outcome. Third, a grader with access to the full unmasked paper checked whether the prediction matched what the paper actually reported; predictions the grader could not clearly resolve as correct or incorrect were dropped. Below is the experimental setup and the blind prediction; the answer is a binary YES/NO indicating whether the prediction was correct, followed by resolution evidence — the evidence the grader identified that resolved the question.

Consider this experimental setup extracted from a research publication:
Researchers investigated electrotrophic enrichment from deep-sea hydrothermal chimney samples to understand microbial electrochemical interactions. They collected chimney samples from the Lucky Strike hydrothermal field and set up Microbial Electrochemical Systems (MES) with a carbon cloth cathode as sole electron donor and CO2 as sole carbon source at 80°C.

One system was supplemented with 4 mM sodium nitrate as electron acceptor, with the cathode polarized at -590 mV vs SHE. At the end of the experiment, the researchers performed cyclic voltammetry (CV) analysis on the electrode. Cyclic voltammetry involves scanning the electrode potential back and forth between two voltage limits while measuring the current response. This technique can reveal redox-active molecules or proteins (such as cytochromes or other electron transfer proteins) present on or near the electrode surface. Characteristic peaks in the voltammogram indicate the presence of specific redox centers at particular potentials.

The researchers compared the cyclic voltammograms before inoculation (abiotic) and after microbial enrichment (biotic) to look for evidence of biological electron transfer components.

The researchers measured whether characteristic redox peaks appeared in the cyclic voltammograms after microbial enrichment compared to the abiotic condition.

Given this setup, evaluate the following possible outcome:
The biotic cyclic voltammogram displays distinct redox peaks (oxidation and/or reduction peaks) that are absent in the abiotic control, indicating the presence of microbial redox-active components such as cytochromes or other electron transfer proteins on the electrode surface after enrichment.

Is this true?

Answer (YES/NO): YES